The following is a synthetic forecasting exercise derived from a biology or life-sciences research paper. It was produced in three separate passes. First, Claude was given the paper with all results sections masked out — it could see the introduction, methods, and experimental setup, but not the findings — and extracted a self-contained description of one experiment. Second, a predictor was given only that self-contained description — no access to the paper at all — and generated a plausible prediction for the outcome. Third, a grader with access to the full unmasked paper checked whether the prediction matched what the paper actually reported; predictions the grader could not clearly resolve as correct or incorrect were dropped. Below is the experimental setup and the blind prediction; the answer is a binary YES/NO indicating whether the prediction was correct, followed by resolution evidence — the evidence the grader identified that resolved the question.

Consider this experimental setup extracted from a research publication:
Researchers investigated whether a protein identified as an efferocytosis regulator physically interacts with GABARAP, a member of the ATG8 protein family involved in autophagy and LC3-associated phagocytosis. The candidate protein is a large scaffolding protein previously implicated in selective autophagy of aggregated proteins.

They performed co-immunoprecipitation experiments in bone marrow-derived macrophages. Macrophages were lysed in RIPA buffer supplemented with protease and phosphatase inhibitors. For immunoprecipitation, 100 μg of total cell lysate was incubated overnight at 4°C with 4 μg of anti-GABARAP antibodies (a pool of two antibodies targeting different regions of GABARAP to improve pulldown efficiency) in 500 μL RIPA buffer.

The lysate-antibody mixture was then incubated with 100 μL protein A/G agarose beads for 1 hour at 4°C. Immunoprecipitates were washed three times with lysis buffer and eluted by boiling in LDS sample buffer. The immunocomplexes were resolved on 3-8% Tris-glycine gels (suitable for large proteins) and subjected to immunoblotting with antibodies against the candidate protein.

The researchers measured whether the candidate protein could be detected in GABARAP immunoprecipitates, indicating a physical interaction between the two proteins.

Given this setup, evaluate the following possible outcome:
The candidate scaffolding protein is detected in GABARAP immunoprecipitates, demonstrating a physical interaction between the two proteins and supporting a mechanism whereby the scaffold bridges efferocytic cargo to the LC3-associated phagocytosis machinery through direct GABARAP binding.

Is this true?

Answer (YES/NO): YES